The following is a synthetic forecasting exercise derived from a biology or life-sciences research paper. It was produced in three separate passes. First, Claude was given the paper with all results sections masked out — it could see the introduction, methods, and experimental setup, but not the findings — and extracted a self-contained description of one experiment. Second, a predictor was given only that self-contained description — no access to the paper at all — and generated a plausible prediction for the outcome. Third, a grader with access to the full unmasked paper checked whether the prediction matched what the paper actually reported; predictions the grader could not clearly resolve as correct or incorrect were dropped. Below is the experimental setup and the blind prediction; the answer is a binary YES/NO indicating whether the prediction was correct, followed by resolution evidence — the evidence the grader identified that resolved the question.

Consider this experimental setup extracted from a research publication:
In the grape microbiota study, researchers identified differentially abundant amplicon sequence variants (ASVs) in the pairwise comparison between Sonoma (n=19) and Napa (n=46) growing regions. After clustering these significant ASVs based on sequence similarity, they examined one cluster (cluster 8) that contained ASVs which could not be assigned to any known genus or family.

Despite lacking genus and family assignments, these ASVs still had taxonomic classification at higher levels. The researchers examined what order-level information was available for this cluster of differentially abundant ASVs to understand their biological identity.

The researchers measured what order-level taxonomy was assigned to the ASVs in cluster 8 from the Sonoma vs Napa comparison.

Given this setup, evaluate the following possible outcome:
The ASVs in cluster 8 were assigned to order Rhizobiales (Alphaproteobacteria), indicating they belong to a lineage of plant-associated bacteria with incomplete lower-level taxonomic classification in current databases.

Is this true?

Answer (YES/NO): NO